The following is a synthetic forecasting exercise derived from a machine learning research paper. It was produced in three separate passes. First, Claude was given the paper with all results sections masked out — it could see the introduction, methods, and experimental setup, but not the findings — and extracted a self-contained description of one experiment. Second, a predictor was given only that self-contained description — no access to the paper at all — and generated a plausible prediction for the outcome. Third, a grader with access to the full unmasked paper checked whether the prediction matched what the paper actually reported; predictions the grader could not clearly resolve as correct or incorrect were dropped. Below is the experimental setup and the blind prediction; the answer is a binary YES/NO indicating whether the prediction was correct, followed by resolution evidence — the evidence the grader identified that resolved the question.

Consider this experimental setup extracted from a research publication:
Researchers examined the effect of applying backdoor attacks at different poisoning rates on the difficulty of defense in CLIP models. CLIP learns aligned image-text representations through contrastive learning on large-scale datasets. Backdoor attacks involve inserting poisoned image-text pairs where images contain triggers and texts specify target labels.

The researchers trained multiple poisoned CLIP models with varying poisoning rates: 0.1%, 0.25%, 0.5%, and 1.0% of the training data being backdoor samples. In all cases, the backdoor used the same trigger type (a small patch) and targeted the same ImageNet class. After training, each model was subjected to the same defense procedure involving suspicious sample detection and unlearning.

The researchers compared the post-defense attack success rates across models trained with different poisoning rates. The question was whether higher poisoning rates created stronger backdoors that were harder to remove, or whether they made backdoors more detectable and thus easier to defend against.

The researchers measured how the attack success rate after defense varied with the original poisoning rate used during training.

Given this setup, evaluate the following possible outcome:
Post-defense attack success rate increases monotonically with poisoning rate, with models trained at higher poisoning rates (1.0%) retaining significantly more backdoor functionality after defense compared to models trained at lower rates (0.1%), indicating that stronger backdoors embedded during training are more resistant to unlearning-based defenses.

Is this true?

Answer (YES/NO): NO